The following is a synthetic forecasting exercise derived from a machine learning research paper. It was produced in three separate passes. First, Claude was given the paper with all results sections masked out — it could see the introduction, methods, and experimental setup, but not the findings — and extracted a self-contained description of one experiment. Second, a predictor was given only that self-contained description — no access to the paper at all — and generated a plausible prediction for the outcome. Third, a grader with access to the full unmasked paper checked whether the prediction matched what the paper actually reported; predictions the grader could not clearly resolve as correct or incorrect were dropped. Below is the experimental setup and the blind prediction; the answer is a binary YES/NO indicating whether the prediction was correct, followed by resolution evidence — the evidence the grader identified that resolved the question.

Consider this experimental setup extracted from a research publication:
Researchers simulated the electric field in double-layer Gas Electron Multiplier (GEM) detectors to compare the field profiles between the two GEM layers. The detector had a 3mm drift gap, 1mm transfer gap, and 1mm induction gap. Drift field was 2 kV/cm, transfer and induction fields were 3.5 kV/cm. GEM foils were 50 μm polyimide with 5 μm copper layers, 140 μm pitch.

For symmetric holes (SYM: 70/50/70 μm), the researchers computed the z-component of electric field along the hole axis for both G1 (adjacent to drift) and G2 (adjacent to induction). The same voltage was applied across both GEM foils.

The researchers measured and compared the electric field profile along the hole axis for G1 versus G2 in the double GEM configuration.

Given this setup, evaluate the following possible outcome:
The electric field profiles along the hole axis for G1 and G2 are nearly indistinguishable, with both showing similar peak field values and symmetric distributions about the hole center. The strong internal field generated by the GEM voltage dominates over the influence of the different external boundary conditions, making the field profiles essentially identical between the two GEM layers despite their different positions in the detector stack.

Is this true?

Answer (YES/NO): YES